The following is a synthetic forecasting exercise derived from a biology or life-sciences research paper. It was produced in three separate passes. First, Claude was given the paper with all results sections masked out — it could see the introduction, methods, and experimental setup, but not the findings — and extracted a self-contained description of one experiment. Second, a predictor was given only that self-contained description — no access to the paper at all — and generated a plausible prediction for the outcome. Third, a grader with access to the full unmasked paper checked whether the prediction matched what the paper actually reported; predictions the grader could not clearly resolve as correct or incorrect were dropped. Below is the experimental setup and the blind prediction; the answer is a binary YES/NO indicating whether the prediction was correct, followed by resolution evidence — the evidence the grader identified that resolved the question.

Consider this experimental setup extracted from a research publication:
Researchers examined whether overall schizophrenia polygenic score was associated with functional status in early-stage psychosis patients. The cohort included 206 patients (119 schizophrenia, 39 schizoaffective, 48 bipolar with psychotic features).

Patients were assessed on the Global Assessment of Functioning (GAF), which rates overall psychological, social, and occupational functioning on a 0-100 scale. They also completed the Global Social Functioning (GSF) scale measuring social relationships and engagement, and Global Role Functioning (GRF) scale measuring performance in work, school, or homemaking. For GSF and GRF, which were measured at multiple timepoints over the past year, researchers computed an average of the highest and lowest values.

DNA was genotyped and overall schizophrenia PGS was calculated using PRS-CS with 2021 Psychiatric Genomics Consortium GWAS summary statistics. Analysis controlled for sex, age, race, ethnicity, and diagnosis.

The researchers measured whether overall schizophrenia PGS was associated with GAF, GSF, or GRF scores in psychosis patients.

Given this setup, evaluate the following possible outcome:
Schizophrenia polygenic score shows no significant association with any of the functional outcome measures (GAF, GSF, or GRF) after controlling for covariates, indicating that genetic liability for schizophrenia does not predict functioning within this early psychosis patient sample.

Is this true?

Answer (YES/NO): YES